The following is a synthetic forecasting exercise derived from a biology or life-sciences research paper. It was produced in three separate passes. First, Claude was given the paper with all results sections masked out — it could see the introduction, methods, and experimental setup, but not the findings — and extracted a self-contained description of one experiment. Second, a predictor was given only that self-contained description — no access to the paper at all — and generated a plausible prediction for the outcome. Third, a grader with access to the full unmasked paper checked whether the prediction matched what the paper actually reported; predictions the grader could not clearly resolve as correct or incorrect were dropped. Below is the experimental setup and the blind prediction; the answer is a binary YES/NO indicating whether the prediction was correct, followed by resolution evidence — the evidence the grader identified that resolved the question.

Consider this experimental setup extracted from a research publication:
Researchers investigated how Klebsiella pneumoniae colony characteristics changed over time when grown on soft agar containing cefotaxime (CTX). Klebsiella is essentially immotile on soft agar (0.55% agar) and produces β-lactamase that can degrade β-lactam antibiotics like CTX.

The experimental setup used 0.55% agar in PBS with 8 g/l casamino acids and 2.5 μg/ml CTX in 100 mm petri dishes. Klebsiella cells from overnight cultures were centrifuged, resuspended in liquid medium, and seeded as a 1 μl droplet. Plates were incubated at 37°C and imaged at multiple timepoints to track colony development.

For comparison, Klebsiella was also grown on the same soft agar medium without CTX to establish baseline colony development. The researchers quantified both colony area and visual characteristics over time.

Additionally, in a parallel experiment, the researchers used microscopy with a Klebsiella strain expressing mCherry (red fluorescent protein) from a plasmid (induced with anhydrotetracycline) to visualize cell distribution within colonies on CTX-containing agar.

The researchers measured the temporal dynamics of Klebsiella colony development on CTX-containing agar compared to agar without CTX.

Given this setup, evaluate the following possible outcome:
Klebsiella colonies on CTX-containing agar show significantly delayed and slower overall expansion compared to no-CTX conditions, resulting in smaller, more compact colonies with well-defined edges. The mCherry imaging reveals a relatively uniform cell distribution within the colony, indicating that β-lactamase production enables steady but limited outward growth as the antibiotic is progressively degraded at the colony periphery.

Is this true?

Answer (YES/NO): NO